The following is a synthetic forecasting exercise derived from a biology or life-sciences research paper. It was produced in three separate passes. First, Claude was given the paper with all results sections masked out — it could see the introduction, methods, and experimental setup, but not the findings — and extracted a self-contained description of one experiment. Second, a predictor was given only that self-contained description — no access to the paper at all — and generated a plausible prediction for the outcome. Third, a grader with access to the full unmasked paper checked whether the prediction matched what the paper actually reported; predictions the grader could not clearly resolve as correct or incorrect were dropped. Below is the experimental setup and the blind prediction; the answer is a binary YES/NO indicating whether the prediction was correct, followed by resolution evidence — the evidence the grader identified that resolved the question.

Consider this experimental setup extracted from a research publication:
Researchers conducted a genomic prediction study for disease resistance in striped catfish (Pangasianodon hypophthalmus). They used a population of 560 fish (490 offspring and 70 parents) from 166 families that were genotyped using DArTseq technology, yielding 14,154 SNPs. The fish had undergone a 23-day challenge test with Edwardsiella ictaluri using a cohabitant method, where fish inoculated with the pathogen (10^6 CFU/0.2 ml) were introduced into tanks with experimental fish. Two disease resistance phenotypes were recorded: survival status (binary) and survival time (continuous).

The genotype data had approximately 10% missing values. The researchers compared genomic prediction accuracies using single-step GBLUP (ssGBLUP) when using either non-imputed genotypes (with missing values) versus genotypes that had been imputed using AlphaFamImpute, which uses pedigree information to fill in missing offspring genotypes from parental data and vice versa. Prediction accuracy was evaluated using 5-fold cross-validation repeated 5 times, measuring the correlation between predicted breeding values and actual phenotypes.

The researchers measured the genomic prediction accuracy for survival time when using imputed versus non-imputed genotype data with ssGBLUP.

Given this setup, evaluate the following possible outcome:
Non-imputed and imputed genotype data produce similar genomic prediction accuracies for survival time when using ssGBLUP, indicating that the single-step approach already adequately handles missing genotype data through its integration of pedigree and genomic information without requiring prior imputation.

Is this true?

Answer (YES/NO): NO